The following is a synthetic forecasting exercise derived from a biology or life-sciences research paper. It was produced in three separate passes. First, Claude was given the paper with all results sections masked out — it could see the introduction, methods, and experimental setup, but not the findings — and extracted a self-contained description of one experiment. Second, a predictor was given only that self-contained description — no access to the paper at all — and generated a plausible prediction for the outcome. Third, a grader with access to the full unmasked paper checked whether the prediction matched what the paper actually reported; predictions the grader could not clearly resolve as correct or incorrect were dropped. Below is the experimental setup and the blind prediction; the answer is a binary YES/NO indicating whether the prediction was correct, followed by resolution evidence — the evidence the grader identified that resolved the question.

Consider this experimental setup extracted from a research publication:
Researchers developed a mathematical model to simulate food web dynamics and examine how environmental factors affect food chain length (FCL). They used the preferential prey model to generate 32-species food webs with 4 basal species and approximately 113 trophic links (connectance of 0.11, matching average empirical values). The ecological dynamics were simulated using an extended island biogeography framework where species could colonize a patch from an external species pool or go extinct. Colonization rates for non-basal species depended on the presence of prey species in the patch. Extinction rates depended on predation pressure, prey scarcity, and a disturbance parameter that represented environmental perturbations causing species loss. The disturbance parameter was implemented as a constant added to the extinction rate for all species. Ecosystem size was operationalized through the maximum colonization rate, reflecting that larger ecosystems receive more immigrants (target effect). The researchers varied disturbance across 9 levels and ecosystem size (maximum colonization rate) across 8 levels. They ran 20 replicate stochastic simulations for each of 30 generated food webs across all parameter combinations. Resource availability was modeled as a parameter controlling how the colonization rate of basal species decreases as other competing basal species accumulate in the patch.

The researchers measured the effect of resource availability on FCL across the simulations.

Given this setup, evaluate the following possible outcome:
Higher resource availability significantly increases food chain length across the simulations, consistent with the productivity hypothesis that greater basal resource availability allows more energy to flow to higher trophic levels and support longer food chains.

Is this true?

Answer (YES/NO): NO